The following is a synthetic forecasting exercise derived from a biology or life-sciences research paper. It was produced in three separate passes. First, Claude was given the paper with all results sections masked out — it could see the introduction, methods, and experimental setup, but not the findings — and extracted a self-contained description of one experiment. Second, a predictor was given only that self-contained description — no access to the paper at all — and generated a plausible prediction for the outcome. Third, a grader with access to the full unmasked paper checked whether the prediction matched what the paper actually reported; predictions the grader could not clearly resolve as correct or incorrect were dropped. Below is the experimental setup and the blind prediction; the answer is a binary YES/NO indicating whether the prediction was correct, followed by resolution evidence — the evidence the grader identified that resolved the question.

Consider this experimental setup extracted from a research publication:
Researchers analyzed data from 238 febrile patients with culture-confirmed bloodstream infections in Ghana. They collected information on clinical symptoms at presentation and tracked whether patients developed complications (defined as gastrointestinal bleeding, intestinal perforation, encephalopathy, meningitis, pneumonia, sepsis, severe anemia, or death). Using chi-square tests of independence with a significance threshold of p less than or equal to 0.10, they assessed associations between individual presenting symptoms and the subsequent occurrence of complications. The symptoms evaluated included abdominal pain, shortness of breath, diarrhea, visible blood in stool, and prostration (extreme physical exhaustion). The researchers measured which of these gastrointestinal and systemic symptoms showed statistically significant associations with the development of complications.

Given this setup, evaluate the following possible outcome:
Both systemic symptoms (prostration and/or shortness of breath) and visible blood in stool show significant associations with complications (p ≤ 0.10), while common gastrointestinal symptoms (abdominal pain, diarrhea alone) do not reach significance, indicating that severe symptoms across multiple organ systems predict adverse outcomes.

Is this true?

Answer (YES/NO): NO